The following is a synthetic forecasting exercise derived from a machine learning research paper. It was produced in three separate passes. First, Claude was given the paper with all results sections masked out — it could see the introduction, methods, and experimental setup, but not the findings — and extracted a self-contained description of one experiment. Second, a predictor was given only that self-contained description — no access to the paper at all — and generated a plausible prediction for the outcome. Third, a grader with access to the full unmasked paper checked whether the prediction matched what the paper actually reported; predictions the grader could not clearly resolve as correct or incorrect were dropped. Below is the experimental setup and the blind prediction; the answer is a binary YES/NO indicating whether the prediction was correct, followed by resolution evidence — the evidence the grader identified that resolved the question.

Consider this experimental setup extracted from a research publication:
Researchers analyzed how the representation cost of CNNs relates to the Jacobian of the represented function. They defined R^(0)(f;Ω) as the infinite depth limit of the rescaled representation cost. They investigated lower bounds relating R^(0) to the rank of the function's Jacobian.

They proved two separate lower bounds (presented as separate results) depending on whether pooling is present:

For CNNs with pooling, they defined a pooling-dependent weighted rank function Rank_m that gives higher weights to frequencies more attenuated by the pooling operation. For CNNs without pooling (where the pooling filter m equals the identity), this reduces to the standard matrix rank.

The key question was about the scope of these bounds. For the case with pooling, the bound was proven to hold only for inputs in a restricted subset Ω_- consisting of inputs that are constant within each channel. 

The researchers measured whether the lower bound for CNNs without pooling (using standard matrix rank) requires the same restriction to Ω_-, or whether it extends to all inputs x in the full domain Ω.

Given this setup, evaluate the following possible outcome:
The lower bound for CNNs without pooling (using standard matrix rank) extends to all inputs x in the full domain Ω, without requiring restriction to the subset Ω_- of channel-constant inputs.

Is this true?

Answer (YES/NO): YES